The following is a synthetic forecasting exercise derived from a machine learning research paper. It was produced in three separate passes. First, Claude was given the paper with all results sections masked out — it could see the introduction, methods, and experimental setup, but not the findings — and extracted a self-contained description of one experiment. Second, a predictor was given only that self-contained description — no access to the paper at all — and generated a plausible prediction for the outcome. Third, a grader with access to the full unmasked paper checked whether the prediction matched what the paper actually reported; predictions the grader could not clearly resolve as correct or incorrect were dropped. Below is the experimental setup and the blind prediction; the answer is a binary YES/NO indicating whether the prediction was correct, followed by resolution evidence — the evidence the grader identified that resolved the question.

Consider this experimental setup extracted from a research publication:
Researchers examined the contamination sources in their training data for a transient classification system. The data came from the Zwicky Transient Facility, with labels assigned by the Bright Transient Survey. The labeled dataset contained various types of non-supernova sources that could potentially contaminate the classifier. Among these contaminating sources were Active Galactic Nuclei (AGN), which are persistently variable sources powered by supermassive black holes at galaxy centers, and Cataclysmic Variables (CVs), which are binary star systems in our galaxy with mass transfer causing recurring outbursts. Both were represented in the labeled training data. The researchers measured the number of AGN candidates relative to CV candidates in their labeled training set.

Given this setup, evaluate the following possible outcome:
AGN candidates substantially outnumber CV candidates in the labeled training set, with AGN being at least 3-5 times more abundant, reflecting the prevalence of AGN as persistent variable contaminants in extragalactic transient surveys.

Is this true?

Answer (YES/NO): NO